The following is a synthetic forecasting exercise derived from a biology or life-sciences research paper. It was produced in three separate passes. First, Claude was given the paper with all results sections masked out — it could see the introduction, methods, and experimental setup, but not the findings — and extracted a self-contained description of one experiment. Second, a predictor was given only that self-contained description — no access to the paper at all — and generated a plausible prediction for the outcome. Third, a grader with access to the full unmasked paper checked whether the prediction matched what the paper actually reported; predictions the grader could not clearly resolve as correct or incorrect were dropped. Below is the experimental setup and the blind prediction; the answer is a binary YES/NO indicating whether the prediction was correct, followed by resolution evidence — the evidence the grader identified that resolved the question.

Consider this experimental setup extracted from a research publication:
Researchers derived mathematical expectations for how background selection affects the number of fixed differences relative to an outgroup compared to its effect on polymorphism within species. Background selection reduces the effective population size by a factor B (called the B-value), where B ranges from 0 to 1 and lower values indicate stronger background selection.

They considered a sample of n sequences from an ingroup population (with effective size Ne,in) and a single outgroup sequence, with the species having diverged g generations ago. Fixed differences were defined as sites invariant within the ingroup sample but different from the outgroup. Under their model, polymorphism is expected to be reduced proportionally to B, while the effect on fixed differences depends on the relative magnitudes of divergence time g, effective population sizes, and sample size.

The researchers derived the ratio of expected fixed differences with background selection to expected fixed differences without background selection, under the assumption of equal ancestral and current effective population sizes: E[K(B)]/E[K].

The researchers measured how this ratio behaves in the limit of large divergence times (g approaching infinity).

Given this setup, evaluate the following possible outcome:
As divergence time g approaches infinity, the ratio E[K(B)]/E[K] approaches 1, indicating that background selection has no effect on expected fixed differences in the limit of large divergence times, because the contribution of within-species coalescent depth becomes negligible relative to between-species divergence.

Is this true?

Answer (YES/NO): YES